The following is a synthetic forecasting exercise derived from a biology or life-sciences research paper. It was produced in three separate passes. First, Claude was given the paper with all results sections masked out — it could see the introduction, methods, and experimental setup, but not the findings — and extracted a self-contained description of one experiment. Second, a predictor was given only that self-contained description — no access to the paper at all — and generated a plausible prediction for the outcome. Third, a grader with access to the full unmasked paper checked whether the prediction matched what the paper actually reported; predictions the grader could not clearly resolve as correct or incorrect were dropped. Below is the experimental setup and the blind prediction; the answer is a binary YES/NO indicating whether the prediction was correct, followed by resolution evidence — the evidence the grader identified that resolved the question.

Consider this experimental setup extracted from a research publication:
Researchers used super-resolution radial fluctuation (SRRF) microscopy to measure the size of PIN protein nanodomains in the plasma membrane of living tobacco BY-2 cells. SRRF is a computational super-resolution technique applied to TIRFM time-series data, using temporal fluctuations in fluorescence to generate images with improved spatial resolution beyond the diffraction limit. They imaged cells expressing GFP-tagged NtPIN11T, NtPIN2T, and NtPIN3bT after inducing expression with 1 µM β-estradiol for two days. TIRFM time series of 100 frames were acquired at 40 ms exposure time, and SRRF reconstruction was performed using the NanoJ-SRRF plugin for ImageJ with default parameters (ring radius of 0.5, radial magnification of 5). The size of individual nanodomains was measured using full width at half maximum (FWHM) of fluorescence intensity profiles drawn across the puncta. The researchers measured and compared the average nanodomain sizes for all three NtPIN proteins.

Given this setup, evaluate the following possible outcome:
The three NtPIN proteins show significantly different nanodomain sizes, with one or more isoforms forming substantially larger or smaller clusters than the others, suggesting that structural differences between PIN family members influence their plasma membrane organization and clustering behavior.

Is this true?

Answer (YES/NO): NO